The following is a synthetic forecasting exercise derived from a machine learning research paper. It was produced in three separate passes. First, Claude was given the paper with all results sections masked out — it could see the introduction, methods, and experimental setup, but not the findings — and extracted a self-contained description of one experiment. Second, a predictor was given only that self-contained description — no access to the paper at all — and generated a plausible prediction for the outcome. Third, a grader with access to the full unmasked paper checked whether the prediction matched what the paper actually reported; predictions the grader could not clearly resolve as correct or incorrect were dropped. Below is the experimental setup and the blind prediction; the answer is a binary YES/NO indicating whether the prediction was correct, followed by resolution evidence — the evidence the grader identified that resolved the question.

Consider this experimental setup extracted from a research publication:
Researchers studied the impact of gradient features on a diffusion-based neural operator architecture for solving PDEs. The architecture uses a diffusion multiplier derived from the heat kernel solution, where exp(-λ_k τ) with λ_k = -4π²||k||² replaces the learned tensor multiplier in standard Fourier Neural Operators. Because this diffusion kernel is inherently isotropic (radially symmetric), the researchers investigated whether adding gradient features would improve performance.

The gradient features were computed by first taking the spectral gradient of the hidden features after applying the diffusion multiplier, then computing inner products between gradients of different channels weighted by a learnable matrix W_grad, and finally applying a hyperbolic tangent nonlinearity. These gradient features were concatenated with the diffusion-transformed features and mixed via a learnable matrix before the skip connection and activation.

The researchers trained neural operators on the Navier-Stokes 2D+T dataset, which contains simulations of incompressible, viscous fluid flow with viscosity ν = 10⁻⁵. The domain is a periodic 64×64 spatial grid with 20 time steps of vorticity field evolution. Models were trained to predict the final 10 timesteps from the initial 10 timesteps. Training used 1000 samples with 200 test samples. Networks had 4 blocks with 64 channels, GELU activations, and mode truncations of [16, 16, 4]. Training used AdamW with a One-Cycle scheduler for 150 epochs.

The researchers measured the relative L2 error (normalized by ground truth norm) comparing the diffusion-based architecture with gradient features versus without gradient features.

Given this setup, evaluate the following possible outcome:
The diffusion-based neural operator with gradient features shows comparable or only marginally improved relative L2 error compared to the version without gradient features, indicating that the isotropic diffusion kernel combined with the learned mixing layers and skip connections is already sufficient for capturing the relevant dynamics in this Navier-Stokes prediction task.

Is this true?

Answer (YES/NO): NO